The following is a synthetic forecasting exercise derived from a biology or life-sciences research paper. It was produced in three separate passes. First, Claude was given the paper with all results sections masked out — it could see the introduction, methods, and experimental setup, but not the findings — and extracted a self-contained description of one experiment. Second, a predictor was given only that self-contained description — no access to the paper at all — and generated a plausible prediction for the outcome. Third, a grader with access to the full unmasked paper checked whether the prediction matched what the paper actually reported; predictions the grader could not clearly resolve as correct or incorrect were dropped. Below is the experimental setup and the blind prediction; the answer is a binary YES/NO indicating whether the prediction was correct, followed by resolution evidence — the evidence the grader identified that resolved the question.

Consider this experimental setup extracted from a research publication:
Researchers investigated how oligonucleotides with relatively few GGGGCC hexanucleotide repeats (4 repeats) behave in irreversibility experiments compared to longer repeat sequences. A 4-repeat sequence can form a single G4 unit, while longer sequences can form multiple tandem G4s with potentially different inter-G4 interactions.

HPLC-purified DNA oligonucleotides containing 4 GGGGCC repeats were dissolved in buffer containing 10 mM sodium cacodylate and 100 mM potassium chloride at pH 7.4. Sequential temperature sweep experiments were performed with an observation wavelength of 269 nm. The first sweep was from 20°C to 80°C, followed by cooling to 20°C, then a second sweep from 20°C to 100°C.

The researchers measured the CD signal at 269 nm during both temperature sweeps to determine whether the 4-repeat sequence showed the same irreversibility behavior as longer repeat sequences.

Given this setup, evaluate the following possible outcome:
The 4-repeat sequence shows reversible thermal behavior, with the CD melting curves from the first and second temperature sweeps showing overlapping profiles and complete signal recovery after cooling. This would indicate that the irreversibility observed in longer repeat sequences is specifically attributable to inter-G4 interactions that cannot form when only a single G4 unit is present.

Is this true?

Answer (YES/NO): NO